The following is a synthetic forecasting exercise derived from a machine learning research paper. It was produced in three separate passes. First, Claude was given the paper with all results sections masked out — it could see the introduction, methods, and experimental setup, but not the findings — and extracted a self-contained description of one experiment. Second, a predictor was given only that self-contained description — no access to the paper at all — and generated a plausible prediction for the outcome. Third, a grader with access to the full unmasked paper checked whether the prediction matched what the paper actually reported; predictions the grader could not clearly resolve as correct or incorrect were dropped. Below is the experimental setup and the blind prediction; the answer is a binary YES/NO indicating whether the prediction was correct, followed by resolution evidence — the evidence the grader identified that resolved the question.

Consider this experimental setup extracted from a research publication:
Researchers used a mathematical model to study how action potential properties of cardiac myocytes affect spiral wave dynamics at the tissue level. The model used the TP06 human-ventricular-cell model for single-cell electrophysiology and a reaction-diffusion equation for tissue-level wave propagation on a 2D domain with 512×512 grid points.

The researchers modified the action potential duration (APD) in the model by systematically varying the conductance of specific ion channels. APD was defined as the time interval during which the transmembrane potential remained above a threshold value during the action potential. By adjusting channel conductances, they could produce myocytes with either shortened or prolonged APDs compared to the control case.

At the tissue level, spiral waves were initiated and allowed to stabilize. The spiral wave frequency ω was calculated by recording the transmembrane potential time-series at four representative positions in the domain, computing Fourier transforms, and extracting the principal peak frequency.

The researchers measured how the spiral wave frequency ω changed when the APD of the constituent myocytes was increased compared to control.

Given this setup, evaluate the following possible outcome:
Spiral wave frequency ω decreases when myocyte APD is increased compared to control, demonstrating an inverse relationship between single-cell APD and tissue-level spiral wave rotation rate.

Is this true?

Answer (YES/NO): YES